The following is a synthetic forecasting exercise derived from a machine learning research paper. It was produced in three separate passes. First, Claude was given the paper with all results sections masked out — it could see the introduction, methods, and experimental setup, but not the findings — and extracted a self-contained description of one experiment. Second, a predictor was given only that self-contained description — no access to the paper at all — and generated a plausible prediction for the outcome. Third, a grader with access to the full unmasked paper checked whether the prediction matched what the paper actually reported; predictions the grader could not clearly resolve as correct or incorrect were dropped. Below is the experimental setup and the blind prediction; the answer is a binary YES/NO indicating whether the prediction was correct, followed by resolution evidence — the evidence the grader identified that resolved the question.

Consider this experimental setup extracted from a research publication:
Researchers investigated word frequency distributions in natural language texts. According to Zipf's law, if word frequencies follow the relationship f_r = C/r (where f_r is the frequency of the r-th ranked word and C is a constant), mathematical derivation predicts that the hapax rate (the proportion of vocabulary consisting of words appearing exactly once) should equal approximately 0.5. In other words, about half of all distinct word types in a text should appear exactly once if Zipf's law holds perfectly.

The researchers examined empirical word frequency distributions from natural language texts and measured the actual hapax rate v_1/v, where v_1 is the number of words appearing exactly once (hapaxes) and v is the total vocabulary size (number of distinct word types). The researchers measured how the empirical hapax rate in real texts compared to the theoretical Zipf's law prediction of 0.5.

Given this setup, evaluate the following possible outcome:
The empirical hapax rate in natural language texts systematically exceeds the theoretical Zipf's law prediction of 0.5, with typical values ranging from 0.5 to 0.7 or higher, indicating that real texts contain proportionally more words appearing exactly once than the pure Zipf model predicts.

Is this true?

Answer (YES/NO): NO